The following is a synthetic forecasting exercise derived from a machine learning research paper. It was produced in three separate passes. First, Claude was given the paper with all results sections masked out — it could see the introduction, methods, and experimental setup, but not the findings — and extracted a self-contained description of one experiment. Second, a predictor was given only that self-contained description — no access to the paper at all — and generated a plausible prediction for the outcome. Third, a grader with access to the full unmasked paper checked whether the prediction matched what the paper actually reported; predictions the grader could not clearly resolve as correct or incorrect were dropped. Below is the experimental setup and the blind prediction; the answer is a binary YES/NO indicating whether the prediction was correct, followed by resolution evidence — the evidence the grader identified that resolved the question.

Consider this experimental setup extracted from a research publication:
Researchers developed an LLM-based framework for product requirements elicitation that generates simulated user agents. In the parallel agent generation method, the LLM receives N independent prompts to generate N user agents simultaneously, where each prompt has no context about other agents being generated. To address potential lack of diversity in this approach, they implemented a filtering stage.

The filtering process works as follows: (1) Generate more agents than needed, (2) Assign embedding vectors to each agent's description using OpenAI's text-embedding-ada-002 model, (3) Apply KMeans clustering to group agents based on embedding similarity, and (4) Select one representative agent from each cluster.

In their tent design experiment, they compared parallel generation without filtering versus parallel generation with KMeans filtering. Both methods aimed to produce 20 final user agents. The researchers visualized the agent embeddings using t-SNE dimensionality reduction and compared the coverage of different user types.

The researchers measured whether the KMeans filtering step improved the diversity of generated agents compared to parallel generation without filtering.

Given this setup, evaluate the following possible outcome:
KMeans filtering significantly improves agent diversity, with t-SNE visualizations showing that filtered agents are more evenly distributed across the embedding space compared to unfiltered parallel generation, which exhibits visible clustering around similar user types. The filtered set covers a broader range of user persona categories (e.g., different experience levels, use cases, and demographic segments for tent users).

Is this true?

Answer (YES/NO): NO